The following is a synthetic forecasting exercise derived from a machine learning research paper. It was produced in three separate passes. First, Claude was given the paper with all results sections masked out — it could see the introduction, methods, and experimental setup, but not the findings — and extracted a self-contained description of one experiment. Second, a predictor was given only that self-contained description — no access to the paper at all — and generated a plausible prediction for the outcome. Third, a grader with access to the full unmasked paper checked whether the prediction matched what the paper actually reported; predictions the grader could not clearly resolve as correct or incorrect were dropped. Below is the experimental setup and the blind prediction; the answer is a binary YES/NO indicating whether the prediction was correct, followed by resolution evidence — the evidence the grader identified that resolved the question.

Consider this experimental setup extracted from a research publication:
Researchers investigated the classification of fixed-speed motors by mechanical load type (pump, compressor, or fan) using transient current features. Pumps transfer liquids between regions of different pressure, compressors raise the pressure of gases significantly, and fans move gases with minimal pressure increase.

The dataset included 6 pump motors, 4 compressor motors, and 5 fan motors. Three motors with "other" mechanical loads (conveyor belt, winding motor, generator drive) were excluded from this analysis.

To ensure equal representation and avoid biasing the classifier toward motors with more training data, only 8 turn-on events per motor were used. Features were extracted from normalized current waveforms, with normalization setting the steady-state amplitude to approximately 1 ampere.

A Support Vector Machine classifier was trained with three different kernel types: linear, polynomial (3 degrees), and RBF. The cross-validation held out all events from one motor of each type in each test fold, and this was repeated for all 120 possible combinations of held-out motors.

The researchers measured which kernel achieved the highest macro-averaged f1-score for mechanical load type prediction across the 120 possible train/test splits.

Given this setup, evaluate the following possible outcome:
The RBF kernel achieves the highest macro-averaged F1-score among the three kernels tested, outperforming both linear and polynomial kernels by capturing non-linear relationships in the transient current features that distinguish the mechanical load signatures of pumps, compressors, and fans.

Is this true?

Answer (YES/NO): YES